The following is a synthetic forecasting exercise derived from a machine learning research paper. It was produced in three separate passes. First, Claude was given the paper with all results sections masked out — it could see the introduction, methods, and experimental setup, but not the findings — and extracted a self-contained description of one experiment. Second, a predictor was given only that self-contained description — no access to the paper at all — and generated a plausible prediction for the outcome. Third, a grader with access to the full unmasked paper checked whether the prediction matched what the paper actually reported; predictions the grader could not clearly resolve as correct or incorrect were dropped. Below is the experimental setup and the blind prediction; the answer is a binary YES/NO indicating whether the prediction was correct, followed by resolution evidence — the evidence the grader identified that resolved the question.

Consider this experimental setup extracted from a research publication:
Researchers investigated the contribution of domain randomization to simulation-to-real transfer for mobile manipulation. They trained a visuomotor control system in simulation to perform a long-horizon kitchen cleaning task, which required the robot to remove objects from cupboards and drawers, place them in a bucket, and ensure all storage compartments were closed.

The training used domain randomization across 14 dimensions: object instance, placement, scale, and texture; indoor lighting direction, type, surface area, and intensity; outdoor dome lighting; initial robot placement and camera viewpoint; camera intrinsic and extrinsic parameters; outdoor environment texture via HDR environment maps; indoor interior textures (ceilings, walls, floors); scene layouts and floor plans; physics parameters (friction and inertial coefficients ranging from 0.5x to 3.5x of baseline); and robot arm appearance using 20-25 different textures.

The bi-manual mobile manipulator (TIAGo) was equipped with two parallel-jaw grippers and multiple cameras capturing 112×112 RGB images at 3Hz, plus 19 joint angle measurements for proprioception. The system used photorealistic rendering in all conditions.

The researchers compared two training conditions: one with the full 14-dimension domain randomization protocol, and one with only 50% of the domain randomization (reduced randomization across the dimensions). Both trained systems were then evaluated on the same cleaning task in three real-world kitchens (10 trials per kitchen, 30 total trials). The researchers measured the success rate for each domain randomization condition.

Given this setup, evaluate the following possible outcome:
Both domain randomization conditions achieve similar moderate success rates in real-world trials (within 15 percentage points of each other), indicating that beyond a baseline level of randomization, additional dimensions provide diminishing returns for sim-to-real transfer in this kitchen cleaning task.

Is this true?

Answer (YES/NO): NO